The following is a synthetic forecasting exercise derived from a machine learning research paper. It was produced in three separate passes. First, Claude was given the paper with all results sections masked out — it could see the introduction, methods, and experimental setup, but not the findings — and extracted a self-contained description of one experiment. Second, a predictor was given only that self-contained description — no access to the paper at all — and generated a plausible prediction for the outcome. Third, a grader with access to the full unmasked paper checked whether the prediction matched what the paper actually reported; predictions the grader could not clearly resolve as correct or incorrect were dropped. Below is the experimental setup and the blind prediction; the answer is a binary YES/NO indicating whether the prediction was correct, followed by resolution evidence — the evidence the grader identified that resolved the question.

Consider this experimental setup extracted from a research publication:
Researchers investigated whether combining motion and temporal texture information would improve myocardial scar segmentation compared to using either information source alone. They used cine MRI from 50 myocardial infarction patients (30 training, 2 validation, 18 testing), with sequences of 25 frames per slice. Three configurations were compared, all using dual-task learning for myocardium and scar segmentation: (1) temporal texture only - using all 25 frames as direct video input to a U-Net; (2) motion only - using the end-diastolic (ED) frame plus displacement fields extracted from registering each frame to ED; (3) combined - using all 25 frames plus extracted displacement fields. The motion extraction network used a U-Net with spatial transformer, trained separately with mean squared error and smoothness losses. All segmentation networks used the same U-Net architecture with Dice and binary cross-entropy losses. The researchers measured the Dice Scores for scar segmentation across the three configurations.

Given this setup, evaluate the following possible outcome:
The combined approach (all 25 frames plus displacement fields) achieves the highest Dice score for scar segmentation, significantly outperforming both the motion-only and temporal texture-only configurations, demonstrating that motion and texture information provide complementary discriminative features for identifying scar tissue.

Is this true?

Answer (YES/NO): YES